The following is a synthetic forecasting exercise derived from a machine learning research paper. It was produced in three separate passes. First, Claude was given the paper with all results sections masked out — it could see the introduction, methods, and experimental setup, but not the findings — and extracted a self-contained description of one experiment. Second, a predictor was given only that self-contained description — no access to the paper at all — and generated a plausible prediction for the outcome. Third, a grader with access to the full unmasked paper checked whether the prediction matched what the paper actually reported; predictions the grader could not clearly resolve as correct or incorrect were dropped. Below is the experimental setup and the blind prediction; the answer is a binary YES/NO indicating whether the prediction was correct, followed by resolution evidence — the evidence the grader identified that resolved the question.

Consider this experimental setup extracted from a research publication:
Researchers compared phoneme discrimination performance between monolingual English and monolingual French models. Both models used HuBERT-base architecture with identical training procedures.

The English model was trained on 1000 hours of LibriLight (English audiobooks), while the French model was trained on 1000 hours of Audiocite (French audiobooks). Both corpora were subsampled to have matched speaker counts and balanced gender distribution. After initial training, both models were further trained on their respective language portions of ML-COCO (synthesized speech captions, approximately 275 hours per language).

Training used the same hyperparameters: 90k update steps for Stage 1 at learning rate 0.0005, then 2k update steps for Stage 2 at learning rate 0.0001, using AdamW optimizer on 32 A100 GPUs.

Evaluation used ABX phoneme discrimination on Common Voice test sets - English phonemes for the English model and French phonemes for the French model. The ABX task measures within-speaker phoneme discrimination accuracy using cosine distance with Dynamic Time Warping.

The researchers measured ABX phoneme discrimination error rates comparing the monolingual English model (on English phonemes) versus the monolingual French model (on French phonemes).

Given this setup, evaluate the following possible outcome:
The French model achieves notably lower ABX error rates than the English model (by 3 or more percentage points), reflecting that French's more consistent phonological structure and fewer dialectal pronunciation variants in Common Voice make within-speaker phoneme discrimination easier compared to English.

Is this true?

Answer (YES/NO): NO